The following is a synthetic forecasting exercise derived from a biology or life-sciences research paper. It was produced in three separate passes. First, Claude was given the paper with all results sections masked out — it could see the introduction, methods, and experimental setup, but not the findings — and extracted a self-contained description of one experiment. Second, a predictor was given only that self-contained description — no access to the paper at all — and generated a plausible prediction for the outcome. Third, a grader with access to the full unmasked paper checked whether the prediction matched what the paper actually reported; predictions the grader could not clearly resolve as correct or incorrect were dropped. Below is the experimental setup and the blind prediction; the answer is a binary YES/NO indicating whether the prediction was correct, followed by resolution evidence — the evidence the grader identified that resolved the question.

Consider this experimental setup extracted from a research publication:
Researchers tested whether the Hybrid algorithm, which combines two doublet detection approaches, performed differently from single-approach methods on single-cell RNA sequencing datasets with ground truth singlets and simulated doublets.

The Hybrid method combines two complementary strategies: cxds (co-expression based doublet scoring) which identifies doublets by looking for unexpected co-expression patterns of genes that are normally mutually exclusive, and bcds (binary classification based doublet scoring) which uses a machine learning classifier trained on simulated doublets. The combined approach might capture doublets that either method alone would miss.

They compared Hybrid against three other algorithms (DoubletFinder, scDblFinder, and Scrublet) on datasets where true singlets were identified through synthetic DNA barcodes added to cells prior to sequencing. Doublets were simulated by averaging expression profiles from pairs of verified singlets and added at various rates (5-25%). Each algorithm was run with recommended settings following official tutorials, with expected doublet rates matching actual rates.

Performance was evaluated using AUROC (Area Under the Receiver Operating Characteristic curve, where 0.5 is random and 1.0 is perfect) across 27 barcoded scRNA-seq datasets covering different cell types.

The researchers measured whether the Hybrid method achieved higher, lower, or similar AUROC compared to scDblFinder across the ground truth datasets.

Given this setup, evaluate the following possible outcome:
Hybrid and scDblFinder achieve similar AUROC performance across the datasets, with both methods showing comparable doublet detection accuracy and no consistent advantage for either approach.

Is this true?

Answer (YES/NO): NO